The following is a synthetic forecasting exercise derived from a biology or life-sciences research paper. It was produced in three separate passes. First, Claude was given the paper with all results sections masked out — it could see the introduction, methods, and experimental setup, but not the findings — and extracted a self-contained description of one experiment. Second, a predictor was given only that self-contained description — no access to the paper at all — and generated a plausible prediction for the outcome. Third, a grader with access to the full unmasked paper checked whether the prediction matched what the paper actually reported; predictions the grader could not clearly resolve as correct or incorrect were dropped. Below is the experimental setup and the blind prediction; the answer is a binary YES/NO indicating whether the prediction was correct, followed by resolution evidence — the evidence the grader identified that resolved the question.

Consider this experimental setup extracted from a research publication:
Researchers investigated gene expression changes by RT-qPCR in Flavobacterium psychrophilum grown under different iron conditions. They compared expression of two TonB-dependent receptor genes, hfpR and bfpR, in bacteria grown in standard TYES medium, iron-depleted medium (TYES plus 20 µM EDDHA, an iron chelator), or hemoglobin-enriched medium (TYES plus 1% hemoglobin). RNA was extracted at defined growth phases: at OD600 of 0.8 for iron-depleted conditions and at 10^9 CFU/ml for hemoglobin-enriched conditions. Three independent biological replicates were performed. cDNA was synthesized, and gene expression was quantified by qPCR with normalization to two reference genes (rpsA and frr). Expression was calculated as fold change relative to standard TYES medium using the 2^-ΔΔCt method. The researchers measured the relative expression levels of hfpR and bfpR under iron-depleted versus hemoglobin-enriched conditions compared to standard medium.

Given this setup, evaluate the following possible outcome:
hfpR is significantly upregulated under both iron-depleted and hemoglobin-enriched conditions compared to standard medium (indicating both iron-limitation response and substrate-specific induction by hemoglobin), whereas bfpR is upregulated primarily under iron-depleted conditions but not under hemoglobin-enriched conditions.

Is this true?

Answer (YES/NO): NO